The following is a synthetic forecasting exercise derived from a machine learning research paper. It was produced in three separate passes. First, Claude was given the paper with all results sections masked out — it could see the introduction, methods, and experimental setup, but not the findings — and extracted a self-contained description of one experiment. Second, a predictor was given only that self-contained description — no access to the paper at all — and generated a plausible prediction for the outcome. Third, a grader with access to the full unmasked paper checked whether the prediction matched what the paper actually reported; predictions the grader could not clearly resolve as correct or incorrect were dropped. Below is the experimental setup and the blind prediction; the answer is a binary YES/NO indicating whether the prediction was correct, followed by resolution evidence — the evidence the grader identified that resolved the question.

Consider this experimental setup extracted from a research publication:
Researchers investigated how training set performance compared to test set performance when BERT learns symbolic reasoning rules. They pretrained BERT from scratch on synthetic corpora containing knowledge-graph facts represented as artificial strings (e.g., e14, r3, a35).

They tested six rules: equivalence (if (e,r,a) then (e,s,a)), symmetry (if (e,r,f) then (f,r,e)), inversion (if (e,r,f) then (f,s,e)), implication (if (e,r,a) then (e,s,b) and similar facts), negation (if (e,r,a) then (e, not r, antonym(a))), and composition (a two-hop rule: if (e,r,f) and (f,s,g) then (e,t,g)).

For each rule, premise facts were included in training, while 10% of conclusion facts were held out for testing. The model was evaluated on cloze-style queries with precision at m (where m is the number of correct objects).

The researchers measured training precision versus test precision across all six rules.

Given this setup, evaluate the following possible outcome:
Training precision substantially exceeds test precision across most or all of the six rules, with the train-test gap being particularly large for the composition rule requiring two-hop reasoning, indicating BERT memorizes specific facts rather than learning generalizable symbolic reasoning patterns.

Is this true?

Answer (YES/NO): NO